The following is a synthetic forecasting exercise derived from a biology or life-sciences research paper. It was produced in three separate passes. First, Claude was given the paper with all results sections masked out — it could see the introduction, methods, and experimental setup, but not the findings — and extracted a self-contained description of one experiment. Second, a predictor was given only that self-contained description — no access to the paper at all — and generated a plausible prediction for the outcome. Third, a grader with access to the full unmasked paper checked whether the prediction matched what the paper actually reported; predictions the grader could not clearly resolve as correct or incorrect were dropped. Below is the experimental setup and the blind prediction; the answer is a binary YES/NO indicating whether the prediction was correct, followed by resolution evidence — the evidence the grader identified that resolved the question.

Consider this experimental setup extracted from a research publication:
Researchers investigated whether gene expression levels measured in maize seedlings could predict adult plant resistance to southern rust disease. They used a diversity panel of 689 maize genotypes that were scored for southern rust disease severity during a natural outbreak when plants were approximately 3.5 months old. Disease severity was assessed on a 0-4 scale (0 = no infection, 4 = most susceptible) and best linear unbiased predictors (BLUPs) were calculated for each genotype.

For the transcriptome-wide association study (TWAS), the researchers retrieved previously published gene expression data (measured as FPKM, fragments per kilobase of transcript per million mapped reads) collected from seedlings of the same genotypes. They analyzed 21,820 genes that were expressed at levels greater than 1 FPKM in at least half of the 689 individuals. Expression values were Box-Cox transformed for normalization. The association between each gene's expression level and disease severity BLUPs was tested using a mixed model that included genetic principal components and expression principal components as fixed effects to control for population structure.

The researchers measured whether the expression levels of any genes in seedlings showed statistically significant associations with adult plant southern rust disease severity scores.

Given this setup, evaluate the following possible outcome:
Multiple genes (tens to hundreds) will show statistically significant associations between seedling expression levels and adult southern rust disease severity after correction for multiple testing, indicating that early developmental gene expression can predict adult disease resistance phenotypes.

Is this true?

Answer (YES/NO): NO